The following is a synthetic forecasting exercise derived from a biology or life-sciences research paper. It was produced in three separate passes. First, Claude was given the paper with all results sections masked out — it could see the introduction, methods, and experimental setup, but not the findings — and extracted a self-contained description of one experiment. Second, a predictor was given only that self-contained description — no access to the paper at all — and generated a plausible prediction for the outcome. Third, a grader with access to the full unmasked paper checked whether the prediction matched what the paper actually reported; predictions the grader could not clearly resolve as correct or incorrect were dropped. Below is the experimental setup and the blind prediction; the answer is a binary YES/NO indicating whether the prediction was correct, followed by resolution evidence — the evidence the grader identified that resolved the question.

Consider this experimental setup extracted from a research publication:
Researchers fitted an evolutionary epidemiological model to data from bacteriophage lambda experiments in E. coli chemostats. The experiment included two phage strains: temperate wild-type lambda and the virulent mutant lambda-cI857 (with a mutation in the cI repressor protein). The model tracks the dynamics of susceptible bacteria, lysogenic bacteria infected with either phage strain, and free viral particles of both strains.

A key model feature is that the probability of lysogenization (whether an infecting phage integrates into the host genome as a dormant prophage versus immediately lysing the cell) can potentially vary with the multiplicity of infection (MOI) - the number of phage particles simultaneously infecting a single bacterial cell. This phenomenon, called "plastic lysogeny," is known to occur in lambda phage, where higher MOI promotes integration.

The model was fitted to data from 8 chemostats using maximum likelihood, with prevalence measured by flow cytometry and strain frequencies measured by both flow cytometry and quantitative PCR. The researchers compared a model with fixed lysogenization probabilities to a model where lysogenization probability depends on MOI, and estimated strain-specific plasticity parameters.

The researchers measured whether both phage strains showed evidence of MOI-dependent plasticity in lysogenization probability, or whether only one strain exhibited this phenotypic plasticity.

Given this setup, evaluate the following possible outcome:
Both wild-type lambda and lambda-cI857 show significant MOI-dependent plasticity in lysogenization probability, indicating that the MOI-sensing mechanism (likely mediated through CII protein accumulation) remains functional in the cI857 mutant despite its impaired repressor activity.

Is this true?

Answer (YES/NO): NO